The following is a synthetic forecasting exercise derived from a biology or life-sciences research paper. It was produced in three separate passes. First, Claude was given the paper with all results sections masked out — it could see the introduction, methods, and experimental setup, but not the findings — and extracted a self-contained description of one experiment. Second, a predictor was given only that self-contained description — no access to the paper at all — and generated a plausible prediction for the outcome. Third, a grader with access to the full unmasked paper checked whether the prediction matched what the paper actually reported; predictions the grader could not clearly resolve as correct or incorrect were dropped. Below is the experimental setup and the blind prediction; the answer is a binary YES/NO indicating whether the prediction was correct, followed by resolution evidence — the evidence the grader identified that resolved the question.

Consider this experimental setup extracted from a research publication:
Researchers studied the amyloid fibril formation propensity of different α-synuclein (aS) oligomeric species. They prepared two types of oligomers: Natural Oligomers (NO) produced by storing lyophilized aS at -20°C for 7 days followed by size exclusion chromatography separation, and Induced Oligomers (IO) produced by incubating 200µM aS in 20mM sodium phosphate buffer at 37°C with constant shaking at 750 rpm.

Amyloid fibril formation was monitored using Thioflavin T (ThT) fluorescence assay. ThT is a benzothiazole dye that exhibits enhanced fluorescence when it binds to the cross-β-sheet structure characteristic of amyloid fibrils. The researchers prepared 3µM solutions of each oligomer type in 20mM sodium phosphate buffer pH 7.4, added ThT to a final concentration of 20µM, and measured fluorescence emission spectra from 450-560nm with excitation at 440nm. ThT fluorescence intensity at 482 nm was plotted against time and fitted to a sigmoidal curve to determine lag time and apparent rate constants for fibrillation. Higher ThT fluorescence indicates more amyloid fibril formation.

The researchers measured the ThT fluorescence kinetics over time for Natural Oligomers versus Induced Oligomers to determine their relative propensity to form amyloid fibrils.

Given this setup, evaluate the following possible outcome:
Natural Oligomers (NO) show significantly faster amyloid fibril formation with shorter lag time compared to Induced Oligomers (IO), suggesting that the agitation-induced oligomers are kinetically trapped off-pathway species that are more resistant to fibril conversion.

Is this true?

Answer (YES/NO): NO